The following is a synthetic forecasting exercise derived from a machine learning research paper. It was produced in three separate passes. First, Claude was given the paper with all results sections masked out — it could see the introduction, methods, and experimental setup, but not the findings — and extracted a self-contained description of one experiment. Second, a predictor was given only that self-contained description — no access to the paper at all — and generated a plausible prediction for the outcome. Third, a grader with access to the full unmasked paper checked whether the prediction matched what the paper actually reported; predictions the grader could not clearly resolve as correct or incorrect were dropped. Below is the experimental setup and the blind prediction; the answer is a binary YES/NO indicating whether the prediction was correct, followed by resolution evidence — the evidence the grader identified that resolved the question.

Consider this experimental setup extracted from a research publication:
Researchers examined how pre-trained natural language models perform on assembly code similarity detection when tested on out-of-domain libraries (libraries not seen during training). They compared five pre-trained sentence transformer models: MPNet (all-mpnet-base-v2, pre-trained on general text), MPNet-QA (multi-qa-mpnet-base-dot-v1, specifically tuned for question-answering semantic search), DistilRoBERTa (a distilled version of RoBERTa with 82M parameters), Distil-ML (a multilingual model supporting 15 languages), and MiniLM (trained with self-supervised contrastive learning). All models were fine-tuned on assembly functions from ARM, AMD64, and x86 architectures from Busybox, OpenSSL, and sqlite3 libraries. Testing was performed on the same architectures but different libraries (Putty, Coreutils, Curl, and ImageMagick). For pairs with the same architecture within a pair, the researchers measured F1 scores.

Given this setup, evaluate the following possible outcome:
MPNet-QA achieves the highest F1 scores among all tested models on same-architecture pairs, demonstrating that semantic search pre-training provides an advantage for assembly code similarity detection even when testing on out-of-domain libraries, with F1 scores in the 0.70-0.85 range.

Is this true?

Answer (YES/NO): NO